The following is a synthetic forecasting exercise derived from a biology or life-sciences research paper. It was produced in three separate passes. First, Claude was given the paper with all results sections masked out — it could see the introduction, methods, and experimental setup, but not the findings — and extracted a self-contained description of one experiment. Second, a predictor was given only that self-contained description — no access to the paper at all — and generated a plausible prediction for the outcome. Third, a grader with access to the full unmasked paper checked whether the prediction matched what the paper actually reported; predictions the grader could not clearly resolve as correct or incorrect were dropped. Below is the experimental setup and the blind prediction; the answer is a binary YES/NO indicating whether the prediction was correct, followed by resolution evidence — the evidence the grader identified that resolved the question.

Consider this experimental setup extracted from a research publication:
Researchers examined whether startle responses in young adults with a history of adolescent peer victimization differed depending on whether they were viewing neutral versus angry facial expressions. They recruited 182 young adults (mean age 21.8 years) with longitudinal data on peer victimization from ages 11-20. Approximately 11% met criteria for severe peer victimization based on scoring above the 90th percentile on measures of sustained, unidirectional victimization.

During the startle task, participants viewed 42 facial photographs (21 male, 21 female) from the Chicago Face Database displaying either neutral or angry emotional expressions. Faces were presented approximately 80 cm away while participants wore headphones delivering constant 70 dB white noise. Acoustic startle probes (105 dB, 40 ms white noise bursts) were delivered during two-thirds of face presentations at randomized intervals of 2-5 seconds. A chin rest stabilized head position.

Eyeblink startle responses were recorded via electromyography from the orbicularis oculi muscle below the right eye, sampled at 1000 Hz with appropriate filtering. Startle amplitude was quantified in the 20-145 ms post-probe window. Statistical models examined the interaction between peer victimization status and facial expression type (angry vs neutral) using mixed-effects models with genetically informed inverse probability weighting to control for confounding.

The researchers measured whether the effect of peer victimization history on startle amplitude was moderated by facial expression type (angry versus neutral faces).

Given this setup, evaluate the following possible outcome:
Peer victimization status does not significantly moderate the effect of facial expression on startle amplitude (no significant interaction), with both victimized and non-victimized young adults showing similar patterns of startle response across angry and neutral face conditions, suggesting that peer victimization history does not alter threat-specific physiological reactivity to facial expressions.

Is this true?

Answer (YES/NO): NO